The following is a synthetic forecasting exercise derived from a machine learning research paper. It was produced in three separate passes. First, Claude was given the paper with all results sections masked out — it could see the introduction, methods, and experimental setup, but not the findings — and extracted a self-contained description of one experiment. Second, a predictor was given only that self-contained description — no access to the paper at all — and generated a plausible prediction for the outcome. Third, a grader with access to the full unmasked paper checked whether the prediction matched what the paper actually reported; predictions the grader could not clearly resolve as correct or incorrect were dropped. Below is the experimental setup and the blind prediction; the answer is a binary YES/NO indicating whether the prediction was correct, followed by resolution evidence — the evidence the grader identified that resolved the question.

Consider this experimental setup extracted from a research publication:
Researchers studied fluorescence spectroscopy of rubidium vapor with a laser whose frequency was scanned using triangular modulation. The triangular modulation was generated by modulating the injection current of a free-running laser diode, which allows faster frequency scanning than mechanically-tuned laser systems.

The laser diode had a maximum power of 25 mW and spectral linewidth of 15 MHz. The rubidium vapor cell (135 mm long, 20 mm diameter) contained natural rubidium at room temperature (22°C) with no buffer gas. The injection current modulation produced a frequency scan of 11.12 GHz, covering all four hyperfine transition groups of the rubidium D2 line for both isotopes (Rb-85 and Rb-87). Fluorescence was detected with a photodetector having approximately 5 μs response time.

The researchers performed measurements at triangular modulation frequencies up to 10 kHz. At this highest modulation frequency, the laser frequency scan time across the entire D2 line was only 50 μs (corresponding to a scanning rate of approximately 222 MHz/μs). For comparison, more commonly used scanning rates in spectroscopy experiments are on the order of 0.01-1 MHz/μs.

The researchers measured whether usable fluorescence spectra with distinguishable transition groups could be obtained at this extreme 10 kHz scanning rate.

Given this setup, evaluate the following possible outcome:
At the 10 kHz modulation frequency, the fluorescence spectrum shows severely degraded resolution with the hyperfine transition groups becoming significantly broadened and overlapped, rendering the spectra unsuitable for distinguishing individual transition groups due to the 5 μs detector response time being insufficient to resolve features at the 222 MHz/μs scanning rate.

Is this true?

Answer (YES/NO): NO